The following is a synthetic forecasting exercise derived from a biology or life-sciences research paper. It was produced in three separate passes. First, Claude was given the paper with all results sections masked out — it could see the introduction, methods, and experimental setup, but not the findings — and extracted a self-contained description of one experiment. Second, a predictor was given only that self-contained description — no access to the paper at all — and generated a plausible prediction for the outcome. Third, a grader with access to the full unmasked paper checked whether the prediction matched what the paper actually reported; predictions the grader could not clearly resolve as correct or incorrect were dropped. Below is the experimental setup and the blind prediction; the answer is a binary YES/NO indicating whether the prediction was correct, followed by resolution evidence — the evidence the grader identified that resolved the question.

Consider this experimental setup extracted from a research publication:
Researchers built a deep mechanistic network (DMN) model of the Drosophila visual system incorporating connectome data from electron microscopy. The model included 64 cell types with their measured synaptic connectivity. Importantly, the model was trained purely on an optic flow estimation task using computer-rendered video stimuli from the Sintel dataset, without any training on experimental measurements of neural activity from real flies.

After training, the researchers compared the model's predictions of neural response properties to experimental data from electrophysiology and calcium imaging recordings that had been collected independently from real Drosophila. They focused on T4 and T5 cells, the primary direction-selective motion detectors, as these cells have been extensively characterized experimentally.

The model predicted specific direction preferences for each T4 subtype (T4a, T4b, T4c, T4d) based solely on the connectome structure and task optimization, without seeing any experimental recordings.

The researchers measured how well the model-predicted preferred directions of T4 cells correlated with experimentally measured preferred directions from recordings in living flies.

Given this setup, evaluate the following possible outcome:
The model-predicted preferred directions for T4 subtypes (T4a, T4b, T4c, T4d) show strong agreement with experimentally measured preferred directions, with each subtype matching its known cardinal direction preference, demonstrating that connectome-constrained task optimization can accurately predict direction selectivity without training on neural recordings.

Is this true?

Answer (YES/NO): YES